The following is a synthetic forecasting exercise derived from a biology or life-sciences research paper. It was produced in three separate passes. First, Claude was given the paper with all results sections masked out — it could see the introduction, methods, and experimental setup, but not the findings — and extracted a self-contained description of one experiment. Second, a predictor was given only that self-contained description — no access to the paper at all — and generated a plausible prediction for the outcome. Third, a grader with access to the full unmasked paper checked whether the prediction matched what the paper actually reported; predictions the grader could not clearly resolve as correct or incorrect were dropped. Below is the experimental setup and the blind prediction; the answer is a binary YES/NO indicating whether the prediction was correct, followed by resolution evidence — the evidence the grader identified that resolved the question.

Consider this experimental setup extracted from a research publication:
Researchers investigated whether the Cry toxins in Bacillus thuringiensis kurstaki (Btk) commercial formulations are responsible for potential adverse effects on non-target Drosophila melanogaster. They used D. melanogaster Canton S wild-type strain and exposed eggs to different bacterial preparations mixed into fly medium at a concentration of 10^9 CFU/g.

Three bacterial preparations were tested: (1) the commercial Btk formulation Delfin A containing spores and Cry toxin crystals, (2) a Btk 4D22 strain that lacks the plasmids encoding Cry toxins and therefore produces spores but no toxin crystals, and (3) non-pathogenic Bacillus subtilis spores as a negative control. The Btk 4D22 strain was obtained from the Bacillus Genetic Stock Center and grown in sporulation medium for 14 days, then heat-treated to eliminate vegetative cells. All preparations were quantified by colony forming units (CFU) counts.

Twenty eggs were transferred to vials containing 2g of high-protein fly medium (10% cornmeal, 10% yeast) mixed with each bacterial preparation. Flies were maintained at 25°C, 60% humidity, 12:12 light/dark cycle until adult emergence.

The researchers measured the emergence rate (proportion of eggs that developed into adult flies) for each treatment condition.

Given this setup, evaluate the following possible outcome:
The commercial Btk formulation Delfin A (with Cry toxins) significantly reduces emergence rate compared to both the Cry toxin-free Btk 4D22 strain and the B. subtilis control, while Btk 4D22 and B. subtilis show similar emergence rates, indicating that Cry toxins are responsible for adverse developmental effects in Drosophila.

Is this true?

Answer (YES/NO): YES